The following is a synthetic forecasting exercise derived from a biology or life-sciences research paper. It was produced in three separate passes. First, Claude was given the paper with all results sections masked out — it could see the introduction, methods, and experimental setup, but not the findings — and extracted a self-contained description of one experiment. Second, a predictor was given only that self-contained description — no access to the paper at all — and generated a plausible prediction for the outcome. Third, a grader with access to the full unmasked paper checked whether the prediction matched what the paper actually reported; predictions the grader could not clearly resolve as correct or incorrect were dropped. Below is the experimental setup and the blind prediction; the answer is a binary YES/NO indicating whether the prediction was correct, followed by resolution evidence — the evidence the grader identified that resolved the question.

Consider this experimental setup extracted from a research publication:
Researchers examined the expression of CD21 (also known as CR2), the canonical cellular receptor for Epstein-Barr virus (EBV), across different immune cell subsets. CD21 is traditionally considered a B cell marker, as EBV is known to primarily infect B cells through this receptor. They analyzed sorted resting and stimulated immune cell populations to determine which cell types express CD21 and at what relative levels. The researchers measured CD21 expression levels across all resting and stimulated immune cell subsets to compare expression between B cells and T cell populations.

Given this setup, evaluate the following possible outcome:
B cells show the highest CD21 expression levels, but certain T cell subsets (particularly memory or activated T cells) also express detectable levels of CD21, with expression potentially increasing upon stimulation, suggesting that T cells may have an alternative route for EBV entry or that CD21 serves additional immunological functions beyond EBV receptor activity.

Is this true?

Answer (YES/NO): NO